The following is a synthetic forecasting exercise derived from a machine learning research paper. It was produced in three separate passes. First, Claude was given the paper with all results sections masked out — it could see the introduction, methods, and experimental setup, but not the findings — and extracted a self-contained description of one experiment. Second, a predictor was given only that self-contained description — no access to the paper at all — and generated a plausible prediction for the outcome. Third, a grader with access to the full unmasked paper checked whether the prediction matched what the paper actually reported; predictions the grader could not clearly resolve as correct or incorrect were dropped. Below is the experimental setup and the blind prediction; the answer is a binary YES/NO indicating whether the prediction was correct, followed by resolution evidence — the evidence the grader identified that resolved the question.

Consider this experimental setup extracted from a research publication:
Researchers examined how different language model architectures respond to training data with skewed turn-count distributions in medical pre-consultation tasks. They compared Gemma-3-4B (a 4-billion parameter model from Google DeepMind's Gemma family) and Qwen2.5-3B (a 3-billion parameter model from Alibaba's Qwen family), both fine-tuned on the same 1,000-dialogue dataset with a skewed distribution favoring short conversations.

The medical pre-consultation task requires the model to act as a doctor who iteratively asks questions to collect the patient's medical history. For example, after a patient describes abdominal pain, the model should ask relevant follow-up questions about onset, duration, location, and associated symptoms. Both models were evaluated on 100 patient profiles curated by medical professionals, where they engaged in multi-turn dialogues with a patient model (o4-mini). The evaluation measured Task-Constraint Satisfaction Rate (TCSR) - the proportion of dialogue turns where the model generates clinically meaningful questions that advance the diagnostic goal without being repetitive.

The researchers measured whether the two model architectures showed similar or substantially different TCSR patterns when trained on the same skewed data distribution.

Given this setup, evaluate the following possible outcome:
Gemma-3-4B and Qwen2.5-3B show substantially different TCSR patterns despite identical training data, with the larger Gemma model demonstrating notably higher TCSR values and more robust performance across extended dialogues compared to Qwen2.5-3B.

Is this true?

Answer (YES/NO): NO